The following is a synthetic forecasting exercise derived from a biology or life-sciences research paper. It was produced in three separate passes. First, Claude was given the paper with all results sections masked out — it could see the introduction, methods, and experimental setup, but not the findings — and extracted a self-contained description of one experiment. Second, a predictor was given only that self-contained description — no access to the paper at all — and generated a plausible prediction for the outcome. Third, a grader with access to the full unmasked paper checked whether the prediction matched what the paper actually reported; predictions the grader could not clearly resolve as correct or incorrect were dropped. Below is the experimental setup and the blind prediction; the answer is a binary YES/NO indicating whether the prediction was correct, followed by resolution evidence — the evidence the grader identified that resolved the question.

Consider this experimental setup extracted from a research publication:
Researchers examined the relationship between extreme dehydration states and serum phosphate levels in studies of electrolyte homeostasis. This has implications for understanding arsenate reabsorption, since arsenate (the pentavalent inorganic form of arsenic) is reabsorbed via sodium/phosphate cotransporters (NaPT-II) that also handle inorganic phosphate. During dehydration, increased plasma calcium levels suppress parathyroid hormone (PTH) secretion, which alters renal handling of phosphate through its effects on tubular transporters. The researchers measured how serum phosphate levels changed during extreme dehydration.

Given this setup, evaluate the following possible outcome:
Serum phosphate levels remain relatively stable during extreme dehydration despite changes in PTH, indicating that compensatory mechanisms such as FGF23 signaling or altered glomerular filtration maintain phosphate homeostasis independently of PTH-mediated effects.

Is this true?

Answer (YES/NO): NO